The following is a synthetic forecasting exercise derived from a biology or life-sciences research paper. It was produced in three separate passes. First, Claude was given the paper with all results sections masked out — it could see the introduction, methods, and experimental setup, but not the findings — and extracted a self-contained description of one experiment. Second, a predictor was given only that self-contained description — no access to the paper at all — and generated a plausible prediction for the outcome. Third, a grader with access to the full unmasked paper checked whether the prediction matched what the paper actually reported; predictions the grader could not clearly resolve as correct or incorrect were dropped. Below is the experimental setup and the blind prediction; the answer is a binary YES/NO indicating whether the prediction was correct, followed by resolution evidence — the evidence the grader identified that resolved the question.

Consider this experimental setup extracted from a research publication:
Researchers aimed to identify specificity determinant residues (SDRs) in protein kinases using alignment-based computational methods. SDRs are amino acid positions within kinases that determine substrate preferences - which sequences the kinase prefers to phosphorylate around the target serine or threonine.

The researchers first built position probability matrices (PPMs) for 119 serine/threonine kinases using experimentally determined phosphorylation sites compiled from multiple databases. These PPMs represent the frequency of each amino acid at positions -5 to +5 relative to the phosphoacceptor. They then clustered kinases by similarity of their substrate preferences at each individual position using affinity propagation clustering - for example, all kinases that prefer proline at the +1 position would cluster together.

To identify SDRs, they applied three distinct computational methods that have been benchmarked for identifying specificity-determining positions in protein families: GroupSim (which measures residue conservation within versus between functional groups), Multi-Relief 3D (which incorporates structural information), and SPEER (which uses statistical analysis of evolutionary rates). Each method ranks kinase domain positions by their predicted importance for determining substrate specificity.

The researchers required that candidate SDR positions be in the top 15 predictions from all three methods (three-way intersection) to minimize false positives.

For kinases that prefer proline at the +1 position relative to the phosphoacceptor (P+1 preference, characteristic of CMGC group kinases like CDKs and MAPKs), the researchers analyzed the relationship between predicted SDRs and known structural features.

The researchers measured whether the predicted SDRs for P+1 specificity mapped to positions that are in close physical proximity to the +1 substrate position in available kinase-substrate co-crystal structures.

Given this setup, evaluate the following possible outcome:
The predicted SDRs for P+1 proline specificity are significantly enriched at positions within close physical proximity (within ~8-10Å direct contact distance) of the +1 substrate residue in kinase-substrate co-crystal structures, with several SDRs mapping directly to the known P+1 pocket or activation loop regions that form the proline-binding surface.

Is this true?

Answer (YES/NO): YES